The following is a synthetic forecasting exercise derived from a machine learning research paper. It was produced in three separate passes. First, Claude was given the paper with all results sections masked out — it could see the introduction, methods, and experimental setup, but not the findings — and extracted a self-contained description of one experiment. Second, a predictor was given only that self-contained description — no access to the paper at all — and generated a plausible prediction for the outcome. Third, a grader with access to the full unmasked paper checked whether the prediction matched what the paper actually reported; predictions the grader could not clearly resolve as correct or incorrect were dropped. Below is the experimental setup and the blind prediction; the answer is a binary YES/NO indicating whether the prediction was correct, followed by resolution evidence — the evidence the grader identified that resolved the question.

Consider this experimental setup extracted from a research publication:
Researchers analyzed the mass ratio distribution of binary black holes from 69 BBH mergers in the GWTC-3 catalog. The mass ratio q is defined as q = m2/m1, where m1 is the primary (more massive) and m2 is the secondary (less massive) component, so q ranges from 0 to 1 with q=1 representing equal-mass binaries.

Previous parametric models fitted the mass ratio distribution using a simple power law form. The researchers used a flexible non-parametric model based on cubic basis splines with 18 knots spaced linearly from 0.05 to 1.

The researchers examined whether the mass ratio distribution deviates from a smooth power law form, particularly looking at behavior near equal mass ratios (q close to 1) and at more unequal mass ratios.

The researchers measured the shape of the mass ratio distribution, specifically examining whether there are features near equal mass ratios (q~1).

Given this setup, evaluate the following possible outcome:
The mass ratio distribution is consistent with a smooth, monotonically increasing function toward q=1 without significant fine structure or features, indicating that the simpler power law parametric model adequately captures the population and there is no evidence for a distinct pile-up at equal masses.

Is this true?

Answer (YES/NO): NO